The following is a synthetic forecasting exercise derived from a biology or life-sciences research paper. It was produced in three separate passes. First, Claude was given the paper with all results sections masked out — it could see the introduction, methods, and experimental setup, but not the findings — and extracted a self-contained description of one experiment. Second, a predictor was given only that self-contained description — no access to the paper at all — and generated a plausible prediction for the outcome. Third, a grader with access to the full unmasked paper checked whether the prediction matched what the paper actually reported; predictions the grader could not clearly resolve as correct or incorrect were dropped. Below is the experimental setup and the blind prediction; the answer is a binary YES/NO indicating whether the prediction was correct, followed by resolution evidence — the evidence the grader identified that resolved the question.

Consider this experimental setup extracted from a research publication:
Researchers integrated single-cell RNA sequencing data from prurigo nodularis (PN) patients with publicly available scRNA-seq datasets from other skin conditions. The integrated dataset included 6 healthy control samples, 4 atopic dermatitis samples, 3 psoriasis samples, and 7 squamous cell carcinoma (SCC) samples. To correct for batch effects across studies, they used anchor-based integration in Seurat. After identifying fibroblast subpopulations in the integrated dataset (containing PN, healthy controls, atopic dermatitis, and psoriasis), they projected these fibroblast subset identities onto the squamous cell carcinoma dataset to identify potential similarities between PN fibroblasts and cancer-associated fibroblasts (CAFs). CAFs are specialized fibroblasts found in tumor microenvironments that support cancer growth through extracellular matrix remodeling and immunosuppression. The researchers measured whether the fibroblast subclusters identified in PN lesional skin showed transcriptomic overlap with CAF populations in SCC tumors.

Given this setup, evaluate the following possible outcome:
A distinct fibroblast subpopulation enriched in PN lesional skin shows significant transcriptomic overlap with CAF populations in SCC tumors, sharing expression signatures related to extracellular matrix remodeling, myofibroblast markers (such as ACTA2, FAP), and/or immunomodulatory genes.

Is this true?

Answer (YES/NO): YES